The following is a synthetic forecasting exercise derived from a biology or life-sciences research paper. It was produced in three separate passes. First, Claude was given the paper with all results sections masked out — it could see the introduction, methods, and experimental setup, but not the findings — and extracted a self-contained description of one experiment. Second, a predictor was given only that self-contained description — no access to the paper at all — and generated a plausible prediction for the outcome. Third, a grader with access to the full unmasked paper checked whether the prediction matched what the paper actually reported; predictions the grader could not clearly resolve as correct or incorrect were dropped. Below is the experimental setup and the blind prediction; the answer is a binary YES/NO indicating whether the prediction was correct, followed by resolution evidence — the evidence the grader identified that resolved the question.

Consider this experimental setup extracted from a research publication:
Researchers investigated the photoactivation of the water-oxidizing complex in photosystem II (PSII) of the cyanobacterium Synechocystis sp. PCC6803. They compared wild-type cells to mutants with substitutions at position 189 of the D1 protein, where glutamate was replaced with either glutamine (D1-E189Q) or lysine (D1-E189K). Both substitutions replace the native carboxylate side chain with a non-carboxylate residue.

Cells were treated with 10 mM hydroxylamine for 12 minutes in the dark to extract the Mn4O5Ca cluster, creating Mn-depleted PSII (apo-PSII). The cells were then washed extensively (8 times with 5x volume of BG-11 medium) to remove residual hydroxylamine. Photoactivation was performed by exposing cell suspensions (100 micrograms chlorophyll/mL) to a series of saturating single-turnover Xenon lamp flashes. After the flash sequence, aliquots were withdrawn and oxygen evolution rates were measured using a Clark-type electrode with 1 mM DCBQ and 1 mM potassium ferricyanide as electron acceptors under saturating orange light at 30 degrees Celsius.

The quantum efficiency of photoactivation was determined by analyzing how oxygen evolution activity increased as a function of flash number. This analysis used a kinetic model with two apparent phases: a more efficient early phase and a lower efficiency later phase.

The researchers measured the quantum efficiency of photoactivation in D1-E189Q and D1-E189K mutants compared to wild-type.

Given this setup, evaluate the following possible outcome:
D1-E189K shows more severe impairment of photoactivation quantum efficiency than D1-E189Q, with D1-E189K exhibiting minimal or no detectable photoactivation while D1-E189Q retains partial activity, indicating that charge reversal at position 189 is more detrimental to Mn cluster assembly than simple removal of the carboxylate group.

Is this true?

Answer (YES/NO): NO